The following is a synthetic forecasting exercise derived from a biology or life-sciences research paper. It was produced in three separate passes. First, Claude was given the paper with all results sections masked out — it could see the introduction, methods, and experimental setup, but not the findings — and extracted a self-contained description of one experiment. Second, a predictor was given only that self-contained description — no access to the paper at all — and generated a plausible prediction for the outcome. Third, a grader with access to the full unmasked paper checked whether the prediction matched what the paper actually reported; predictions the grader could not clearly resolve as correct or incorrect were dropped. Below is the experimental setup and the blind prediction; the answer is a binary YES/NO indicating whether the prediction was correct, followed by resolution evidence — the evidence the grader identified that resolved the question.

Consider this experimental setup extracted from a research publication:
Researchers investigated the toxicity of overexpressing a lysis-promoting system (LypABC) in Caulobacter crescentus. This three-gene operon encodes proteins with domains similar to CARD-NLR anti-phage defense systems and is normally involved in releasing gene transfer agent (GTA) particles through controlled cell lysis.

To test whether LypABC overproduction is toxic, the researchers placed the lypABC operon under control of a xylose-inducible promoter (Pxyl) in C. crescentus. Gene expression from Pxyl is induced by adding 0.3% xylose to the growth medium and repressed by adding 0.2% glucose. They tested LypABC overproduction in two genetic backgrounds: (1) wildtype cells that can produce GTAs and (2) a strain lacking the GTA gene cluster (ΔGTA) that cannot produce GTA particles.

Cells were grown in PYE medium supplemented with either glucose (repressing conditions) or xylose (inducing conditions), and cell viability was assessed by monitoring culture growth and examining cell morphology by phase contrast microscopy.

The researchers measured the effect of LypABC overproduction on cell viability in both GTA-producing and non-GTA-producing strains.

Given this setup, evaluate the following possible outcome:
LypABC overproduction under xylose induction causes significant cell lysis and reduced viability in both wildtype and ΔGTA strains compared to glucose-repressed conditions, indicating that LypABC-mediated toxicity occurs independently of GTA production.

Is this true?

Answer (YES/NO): YES